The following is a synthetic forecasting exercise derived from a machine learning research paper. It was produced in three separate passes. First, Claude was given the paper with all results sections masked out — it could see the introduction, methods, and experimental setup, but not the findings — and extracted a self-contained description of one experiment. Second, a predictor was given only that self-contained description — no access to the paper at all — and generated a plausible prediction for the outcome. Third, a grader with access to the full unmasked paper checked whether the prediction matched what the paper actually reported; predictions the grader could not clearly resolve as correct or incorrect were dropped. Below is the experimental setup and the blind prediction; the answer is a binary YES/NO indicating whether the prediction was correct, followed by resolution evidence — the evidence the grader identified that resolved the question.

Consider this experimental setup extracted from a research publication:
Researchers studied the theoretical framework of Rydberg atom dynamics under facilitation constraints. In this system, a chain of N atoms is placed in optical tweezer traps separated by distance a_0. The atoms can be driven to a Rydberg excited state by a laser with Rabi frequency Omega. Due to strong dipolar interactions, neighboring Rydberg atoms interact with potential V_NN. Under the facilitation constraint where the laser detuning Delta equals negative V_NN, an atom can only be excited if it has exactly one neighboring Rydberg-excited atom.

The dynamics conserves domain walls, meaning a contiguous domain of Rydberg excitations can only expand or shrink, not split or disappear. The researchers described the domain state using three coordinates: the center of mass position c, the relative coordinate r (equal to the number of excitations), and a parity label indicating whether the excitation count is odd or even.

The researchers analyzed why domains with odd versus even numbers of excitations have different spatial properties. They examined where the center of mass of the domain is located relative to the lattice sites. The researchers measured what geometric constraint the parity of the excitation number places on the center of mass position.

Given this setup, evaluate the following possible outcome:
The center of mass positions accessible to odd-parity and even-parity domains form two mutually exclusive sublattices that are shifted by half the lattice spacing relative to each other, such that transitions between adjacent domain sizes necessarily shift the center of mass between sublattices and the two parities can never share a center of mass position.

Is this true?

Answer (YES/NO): YES